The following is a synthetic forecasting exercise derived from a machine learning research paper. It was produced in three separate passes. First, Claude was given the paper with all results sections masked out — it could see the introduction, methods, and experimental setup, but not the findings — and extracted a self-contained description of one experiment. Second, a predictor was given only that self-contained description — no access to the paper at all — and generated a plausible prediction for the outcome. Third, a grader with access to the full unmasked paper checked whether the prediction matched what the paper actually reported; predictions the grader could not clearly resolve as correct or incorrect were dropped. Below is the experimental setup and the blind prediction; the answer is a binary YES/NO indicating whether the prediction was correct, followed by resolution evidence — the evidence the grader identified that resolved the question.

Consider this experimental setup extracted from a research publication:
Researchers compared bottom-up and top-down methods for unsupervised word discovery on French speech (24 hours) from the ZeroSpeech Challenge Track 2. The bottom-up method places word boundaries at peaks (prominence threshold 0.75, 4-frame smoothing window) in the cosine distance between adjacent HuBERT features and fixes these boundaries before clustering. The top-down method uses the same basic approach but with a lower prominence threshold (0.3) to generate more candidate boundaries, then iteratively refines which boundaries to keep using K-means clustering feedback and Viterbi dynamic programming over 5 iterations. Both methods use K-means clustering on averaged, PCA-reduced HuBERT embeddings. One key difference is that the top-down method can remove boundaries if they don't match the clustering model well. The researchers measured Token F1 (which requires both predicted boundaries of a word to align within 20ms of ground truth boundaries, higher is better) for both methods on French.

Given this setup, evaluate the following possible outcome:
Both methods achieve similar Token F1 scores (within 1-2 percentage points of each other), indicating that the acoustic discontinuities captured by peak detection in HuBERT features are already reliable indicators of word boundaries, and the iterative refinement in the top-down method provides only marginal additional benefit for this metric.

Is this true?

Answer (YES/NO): NO